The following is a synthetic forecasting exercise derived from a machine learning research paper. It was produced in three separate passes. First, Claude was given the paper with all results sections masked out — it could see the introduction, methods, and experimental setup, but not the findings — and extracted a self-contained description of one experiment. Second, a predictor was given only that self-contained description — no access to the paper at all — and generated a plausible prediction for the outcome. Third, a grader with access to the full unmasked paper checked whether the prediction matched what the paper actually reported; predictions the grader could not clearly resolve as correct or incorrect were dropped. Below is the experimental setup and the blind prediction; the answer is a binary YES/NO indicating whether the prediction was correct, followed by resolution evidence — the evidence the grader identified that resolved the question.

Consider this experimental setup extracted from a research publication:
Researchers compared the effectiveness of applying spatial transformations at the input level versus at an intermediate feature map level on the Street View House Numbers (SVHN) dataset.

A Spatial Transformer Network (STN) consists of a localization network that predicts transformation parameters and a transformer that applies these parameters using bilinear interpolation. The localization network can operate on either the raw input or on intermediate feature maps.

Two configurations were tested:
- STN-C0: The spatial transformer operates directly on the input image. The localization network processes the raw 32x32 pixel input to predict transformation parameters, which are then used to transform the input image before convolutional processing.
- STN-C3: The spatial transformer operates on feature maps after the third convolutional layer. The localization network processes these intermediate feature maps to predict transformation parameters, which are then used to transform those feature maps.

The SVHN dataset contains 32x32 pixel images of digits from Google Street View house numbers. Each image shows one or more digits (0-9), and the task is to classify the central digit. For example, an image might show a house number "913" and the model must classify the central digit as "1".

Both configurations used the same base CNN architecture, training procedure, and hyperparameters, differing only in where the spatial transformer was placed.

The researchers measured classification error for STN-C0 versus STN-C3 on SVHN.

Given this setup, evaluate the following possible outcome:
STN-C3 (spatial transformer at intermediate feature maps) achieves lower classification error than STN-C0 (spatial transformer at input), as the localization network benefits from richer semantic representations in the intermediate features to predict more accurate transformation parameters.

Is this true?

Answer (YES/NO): YES